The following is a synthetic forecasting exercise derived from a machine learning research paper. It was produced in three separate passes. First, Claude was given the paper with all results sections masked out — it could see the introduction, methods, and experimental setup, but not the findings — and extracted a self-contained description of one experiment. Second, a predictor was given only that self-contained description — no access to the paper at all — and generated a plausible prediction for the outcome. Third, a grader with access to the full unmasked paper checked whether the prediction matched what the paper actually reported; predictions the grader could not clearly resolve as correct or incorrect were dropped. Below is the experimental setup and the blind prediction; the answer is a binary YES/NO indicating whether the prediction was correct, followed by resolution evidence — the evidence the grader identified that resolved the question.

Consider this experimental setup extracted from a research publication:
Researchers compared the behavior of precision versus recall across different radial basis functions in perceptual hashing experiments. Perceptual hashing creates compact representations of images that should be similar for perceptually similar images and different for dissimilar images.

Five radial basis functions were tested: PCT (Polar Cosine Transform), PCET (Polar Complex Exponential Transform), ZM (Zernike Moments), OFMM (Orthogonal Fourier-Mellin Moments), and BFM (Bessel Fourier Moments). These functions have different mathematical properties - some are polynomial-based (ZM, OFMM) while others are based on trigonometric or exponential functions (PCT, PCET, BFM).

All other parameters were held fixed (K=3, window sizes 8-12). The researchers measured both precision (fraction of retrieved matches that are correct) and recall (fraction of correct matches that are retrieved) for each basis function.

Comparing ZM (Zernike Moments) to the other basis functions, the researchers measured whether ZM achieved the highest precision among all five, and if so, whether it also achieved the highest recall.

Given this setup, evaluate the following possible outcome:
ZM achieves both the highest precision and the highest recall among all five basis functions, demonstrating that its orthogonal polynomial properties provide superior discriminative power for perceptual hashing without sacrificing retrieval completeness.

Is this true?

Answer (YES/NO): NO